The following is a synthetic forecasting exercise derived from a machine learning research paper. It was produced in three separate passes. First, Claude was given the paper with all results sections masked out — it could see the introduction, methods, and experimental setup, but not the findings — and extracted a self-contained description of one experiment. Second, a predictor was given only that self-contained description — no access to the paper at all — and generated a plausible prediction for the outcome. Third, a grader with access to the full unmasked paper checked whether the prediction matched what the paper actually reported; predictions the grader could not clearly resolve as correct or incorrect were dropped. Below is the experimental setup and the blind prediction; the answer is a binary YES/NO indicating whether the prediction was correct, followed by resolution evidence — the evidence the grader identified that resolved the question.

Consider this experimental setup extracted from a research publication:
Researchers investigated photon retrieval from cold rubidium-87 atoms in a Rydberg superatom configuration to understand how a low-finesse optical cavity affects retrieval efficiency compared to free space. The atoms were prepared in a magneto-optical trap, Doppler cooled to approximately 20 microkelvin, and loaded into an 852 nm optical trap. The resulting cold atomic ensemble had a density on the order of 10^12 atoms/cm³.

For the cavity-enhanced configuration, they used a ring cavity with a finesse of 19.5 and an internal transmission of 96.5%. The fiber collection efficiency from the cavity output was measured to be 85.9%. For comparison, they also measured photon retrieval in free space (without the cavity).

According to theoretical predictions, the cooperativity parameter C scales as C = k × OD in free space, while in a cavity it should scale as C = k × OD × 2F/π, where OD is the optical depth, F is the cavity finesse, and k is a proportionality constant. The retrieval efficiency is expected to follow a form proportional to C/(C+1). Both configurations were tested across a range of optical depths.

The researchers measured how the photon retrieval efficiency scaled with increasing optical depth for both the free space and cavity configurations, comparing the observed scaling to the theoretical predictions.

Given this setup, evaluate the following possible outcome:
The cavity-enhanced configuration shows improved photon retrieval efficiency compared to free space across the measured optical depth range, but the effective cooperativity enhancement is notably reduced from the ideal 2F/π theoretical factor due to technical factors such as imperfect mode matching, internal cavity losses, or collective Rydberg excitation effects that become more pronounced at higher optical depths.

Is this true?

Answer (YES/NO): YES